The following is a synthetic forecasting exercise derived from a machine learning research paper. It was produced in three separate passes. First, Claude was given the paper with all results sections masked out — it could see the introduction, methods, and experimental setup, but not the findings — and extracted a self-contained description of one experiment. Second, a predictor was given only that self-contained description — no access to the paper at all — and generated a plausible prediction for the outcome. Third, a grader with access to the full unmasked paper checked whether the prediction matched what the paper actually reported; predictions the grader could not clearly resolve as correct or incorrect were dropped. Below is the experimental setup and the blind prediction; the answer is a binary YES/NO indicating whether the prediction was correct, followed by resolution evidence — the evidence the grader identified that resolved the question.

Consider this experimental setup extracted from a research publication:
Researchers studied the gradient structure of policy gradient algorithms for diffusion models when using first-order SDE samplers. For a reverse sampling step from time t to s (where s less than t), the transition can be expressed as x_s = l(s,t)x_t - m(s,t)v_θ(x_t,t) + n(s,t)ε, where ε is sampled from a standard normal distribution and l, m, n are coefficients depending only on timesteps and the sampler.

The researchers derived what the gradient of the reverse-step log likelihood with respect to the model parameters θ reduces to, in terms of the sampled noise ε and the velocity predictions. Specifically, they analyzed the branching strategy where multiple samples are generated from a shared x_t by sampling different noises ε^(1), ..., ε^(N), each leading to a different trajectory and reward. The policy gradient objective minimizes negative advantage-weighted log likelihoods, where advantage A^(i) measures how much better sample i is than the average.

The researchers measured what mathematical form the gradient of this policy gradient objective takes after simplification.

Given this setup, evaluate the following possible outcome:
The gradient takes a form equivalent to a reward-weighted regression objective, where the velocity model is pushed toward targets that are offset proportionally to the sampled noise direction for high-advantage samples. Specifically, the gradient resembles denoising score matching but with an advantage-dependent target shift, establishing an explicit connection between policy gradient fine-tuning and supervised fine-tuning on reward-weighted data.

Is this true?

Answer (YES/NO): NO